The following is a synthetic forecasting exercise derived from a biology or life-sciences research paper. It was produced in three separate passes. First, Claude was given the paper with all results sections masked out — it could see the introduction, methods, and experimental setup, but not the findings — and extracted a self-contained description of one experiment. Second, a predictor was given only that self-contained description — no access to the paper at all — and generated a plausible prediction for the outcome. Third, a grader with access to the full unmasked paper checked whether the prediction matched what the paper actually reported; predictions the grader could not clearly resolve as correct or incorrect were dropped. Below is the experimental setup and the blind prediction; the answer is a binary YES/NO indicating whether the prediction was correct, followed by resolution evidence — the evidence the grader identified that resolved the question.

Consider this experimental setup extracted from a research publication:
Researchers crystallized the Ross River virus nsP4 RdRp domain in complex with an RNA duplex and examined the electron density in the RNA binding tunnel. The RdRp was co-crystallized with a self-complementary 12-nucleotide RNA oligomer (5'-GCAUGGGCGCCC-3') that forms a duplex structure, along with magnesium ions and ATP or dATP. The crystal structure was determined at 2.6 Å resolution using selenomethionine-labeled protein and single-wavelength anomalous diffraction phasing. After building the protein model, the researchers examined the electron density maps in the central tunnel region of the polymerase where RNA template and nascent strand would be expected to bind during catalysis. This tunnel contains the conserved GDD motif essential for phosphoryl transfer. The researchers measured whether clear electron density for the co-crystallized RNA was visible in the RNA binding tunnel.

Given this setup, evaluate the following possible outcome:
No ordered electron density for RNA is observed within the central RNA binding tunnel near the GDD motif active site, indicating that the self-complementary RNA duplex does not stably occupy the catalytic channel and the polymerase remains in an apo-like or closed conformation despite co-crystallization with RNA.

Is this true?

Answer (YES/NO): YES